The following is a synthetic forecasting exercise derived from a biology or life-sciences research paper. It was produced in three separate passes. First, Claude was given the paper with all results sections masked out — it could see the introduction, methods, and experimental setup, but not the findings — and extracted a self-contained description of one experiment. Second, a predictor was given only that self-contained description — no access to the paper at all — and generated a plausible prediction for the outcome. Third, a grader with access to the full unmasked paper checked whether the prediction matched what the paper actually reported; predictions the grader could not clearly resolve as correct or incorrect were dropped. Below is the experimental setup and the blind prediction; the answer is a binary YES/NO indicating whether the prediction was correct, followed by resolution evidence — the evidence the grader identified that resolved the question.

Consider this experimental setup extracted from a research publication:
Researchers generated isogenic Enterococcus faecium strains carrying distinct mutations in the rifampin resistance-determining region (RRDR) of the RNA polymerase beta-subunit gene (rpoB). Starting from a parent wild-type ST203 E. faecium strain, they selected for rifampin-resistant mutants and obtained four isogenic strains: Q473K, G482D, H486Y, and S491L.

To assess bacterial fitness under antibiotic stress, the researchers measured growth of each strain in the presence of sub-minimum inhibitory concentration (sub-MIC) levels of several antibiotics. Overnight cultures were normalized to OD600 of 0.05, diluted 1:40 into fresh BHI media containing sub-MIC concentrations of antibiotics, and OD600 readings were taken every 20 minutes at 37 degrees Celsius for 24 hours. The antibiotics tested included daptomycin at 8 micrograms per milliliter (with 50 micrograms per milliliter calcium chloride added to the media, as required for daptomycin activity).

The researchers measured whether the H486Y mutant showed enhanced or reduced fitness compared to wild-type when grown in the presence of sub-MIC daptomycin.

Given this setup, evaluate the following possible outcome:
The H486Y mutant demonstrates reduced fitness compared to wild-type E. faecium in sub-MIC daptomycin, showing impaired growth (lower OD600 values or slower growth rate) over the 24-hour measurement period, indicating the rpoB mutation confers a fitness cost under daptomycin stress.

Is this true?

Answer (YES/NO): NO